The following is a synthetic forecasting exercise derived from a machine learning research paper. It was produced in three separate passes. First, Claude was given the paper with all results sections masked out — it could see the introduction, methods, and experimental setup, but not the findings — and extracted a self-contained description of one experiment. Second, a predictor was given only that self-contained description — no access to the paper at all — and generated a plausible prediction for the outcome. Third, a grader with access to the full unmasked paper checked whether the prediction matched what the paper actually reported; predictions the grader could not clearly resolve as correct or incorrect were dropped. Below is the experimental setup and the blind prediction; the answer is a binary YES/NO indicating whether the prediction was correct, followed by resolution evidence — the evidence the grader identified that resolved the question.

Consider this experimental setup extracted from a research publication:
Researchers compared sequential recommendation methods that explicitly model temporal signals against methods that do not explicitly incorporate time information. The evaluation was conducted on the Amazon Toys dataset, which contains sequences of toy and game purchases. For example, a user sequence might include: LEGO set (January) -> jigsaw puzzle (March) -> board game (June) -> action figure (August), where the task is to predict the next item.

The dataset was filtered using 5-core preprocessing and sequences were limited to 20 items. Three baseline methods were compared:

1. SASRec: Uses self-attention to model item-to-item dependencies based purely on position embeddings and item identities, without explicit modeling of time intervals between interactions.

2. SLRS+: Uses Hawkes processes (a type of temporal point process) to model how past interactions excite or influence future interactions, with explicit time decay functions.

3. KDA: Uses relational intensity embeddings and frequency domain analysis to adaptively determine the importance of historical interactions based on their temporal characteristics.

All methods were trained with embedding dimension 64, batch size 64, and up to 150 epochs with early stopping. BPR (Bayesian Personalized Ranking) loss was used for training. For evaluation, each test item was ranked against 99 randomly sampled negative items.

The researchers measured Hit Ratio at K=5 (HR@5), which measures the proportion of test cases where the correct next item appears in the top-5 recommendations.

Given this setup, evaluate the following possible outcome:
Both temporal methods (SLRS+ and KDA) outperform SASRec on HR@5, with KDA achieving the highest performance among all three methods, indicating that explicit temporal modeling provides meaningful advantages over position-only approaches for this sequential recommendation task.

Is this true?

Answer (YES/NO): YES